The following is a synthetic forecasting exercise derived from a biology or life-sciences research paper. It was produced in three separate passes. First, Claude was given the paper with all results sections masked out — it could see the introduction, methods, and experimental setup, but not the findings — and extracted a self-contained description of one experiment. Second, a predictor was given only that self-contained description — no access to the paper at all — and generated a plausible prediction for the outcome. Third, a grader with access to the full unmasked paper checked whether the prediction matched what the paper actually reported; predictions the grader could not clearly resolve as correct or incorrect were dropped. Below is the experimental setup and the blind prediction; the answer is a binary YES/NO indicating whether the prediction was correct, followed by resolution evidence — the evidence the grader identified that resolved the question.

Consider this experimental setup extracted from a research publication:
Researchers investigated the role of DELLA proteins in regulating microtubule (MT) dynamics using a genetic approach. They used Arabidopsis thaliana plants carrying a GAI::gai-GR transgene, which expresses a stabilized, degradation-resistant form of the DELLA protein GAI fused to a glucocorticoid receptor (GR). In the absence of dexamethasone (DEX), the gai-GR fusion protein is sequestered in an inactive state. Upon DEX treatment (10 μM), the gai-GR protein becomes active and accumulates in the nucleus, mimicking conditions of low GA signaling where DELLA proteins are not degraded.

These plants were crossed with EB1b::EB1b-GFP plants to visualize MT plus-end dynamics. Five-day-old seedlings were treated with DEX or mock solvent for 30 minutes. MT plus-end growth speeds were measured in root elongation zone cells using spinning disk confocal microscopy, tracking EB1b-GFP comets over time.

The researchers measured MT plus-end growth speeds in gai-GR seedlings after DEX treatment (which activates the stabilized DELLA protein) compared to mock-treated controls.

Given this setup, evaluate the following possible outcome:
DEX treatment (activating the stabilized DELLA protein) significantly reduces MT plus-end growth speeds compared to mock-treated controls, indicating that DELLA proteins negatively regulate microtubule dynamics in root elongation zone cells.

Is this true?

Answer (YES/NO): YES